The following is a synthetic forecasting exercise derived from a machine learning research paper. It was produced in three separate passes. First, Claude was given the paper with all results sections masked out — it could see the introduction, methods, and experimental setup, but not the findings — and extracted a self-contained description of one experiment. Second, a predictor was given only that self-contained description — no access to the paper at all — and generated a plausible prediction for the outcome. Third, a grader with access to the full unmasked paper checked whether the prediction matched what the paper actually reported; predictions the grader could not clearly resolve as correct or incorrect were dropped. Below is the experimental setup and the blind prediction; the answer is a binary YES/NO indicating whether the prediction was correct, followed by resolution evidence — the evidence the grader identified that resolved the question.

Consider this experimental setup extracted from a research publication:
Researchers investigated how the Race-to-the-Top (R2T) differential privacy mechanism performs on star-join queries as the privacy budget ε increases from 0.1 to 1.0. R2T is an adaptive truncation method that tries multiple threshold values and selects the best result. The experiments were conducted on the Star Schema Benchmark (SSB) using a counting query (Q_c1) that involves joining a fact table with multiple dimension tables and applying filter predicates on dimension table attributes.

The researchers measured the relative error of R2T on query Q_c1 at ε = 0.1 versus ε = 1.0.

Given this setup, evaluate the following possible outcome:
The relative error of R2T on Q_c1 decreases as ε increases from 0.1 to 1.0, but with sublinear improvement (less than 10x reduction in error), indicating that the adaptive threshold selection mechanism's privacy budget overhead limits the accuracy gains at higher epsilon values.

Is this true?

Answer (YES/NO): NO